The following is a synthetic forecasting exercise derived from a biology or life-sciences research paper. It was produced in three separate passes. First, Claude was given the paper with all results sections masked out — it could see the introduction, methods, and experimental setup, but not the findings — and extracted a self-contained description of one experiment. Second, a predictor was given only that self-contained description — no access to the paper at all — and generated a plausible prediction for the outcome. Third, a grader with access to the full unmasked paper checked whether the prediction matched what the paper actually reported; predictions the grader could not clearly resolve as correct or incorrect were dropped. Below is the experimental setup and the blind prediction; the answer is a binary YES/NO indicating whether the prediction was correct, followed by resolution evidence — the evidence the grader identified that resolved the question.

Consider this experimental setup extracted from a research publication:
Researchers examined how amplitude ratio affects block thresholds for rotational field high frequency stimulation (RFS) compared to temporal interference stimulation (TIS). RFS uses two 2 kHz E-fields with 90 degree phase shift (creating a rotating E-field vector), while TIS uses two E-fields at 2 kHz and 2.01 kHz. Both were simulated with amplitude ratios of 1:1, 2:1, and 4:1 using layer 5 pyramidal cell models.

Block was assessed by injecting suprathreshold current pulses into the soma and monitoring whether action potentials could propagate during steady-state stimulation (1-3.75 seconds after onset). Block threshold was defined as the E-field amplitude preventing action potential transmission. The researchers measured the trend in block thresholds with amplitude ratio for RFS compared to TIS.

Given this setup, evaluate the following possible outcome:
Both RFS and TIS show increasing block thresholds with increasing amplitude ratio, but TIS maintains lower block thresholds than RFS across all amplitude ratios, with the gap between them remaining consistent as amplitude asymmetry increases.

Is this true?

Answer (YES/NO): NO